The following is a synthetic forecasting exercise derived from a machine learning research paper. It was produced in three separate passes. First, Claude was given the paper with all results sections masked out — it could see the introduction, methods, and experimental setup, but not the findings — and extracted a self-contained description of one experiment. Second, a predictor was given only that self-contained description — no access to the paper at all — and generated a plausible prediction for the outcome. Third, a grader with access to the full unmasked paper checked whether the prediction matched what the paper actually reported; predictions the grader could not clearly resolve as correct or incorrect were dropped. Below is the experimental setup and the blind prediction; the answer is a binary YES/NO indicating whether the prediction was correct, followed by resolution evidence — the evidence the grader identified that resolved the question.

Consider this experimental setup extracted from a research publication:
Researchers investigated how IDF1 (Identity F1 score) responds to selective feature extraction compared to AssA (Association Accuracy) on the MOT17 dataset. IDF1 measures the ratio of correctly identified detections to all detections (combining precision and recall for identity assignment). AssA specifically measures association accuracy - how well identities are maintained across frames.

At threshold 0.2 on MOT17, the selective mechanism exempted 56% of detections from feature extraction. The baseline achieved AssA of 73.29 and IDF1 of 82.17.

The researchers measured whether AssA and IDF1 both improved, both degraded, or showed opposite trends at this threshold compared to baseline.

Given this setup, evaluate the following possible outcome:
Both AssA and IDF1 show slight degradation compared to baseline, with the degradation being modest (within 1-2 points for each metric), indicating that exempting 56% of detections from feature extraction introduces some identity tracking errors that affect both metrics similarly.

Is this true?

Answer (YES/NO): NO